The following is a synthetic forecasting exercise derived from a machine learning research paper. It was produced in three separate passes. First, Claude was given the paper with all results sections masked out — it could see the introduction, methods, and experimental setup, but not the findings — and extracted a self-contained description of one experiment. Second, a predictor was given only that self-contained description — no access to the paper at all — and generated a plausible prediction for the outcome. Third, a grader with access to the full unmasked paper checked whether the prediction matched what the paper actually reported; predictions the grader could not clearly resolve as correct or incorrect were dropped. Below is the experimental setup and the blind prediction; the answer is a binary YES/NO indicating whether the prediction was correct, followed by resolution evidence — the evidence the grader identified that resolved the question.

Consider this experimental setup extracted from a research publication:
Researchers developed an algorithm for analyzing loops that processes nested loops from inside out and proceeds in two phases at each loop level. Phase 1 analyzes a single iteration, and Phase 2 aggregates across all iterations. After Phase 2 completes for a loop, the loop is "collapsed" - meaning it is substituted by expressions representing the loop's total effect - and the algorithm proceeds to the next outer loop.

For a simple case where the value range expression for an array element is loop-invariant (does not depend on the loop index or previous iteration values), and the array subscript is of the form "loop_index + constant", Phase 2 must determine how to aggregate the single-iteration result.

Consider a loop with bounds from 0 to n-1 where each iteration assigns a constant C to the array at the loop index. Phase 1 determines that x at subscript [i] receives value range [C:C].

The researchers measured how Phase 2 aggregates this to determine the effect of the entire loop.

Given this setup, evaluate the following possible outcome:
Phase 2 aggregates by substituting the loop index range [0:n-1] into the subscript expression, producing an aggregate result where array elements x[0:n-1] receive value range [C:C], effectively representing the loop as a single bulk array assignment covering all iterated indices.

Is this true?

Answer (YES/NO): YES